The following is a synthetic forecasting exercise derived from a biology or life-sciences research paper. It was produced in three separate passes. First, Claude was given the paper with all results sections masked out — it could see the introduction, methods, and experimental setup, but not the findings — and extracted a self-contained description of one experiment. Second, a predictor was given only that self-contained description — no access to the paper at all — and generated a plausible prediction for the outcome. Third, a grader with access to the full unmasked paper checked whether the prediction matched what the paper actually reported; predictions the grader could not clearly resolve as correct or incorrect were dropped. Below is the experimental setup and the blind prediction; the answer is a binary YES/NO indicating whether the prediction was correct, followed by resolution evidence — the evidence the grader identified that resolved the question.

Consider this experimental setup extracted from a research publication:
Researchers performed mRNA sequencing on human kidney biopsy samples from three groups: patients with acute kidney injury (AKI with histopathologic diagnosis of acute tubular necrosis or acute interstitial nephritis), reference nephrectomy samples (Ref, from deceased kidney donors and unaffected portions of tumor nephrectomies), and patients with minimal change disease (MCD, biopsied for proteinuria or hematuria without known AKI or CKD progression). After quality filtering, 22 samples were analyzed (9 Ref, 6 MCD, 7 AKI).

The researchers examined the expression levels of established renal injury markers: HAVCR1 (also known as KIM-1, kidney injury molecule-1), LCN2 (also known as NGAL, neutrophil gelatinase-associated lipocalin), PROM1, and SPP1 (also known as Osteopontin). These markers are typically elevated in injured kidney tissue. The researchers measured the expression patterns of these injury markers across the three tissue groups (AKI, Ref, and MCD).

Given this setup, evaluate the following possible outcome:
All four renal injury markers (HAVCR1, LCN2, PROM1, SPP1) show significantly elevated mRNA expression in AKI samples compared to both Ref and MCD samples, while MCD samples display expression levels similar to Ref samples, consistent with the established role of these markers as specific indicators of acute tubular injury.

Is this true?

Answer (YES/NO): NO